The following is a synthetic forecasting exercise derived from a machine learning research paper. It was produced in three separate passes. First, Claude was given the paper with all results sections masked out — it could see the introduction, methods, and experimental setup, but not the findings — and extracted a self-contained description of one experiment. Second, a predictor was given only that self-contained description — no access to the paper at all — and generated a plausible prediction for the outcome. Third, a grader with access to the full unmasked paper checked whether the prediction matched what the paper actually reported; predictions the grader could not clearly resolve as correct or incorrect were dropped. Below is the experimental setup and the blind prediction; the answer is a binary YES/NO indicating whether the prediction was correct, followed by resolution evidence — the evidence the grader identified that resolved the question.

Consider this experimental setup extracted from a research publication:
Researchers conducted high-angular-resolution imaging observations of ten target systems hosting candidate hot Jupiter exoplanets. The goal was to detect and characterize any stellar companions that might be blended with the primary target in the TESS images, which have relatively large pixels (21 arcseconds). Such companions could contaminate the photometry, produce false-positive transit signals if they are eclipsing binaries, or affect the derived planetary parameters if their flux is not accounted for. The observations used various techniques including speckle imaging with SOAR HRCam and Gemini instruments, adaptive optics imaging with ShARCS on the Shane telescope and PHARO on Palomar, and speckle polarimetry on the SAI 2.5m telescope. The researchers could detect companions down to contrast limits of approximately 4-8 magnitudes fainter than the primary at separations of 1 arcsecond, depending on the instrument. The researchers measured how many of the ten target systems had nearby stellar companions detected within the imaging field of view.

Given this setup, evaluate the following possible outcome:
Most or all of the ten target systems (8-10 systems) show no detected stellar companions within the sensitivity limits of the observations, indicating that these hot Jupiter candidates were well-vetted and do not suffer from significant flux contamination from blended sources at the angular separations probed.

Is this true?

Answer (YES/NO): NO